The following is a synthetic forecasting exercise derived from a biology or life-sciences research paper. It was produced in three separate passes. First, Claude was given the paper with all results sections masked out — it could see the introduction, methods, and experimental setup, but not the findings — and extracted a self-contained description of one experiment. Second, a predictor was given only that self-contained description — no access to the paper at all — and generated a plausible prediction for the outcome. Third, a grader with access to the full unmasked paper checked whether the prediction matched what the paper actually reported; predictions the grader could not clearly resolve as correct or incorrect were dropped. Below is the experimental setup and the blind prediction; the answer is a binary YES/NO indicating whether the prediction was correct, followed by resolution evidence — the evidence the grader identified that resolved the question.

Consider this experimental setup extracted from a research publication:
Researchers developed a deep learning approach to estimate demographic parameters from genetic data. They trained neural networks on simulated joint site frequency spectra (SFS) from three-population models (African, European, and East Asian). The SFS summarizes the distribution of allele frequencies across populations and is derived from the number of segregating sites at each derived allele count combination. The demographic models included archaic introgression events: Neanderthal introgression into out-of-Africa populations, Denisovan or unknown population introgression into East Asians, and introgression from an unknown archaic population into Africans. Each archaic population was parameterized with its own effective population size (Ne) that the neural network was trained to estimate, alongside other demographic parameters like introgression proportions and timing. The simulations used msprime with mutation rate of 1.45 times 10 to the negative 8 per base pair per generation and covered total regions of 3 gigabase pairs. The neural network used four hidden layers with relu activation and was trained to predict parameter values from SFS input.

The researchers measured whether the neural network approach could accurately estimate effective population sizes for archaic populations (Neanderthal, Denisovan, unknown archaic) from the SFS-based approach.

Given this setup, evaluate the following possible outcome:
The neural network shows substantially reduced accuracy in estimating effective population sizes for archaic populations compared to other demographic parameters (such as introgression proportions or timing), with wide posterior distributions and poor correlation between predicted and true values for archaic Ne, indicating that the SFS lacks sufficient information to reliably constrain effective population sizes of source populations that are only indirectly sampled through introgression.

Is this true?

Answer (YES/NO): YES